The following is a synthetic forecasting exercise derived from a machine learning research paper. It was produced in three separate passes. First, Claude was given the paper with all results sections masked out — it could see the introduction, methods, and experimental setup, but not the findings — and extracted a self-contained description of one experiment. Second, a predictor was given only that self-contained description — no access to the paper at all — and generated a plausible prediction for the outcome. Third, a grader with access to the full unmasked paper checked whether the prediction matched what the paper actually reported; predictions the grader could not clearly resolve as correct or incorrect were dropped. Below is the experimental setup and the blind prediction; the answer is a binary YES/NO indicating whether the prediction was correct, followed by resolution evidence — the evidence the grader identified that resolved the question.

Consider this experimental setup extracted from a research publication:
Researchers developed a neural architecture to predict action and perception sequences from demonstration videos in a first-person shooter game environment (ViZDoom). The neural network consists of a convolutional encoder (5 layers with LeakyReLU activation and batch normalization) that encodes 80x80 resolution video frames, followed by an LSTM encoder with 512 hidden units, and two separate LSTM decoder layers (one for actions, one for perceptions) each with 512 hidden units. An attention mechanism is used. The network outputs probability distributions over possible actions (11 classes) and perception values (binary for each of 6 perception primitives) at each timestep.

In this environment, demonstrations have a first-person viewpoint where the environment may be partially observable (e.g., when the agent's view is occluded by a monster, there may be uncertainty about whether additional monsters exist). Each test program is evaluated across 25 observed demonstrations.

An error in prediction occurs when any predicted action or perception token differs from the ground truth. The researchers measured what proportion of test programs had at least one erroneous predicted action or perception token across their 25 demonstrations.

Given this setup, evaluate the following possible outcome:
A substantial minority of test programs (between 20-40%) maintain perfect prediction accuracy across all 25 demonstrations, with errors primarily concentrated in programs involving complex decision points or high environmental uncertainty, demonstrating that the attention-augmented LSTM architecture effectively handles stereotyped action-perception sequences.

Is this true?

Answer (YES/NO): NO